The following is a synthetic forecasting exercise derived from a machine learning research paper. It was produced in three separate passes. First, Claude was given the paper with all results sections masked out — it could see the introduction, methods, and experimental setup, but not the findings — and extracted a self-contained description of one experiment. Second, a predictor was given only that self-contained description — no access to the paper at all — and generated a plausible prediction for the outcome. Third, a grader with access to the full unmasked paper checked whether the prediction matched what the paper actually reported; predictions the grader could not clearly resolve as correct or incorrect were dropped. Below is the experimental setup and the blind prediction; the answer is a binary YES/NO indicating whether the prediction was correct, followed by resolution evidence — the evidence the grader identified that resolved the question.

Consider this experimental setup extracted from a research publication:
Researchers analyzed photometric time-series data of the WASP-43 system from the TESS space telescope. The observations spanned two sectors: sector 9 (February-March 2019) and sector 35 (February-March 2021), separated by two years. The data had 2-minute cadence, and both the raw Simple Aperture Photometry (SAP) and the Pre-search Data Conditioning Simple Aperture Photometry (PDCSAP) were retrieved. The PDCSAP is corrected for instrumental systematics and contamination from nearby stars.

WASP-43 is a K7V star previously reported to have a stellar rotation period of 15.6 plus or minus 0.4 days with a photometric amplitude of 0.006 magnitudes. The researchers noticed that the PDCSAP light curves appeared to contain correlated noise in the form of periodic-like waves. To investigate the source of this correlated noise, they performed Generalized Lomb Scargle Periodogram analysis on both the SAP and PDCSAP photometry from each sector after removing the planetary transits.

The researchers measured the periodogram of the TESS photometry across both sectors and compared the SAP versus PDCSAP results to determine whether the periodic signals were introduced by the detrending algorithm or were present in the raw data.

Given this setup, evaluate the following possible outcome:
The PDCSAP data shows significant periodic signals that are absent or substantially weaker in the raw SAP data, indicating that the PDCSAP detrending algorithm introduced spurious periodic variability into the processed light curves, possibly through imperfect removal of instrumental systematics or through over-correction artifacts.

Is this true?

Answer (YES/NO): NO